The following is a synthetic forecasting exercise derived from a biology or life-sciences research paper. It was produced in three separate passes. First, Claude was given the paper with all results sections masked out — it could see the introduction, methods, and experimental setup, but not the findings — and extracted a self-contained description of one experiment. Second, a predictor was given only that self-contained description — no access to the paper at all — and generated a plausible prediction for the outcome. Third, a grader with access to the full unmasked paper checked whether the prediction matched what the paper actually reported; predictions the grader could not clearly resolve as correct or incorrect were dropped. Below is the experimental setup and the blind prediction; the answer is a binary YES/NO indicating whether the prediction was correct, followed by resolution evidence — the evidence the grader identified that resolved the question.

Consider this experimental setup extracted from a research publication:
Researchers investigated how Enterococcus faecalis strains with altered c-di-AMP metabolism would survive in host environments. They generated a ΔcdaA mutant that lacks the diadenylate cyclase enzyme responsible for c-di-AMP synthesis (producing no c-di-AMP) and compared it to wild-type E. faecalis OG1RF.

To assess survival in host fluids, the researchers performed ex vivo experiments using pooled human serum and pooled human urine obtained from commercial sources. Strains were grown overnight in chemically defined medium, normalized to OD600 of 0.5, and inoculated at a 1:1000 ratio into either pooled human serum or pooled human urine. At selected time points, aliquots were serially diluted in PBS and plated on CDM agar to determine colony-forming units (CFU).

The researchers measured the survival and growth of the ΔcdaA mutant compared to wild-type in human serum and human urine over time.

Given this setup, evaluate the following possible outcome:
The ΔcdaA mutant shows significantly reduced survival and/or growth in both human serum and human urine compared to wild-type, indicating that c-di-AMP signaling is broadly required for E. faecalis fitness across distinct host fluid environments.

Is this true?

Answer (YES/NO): YES